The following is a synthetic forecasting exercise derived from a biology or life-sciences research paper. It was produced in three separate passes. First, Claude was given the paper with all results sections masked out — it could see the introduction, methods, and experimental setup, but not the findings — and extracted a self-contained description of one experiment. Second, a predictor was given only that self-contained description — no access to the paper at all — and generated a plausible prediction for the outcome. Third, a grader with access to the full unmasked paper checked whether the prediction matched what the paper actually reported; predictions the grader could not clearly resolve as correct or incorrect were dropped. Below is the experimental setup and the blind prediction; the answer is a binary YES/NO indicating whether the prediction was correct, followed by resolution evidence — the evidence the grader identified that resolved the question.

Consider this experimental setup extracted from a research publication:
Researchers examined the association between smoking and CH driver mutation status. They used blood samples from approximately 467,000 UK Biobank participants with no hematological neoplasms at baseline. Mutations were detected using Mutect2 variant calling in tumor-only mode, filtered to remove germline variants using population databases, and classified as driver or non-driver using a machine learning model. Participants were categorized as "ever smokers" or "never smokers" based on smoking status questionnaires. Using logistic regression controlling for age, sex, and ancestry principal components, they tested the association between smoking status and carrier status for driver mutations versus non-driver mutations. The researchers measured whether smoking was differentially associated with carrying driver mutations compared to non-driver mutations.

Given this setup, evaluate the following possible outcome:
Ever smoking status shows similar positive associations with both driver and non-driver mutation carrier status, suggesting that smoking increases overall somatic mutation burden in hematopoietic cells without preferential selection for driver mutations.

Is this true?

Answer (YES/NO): NO